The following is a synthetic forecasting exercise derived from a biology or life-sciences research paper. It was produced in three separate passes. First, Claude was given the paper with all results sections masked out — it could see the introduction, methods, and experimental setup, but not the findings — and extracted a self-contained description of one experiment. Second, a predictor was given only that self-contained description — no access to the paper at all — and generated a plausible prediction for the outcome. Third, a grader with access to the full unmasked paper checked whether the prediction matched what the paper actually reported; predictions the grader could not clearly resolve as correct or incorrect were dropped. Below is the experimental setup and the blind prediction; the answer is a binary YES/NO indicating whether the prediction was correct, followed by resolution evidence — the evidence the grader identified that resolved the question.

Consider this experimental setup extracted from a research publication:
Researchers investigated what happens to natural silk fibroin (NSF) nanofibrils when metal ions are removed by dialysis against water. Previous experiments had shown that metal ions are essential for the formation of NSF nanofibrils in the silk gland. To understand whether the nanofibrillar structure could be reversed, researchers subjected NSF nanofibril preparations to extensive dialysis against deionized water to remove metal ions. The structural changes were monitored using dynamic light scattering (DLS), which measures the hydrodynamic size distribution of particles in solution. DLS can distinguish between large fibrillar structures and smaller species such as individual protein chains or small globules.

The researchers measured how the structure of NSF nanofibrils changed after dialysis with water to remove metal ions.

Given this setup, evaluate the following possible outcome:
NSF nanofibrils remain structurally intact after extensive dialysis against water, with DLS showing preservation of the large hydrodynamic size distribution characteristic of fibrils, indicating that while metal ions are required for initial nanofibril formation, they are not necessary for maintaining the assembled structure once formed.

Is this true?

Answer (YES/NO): NO